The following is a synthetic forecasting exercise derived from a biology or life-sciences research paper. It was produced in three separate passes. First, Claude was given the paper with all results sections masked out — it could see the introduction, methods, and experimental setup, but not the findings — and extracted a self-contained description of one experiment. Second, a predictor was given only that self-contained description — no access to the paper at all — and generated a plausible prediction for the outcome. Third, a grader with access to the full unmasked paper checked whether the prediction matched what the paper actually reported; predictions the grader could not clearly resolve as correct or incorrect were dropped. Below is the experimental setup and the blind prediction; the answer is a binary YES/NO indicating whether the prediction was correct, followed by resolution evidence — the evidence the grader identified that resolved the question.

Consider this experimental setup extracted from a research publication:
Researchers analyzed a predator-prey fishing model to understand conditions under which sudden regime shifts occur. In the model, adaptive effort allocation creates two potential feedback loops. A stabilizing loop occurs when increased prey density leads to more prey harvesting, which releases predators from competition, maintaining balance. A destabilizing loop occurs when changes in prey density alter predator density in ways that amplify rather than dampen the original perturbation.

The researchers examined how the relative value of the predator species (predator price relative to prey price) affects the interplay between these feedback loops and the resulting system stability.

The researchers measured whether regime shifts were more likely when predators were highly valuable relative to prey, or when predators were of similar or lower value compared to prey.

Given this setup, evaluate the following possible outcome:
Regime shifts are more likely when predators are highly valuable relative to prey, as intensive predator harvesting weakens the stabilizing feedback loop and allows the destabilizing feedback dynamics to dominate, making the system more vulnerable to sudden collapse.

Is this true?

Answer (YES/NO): YES